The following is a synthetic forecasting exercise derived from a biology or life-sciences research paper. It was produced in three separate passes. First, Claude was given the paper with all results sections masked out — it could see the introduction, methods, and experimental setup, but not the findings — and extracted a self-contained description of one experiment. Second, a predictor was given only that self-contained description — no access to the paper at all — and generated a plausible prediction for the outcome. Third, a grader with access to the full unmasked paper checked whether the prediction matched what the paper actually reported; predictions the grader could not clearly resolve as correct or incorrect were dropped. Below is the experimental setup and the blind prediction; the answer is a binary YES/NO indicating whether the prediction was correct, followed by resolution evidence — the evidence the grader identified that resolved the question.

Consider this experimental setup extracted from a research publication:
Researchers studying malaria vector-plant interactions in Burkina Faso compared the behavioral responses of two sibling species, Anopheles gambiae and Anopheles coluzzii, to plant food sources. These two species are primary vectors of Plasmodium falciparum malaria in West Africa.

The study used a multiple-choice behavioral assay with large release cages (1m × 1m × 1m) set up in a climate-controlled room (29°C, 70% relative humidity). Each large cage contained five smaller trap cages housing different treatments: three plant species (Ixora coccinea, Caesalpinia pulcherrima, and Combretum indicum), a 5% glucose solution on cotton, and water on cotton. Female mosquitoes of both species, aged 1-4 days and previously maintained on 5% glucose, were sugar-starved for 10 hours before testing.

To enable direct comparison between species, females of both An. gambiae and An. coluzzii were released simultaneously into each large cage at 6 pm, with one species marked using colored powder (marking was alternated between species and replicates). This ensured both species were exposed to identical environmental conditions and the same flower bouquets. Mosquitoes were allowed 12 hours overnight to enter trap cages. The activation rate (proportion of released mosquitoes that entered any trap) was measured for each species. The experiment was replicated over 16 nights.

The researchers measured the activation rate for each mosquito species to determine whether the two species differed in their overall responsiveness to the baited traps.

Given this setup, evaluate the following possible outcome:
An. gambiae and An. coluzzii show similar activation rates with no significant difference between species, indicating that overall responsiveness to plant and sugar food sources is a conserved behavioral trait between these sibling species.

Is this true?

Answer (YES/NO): NO